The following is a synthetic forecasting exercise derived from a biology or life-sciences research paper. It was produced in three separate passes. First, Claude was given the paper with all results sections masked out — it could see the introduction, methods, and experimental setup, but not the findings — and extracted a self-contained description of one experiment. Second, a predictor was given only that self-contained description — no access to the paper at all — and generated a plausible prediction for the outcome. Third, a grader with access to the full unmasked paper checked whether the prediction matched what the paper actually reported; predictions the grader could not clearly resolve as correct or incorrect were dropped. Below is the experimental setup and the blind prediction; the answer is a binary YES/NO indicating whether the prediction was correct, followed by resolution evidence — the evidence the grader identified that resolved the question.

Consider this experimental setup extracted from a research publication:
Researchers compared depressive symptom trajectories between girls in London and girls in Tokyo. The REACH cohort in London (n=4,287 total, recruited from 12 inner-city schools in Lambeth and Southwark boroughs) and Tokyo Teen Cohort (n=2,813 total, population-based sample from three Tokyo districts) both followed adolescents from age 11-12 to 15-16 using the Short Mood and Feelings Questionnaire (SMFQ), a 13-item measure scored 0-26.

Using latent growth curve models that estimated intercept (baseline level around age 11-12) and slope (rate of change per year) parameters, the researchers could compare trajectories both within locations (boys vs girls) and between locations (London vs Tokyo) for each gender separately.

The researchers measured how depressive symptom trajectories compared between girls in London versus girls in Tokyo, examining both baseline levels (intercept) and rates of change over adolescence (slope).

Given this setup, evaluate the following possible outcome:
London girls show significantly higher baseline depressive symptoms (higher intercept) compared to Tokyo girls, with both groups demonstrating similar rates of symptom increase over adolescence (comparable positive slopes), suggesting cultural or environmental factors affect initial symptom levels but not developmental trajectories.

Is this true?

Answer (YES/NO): NO